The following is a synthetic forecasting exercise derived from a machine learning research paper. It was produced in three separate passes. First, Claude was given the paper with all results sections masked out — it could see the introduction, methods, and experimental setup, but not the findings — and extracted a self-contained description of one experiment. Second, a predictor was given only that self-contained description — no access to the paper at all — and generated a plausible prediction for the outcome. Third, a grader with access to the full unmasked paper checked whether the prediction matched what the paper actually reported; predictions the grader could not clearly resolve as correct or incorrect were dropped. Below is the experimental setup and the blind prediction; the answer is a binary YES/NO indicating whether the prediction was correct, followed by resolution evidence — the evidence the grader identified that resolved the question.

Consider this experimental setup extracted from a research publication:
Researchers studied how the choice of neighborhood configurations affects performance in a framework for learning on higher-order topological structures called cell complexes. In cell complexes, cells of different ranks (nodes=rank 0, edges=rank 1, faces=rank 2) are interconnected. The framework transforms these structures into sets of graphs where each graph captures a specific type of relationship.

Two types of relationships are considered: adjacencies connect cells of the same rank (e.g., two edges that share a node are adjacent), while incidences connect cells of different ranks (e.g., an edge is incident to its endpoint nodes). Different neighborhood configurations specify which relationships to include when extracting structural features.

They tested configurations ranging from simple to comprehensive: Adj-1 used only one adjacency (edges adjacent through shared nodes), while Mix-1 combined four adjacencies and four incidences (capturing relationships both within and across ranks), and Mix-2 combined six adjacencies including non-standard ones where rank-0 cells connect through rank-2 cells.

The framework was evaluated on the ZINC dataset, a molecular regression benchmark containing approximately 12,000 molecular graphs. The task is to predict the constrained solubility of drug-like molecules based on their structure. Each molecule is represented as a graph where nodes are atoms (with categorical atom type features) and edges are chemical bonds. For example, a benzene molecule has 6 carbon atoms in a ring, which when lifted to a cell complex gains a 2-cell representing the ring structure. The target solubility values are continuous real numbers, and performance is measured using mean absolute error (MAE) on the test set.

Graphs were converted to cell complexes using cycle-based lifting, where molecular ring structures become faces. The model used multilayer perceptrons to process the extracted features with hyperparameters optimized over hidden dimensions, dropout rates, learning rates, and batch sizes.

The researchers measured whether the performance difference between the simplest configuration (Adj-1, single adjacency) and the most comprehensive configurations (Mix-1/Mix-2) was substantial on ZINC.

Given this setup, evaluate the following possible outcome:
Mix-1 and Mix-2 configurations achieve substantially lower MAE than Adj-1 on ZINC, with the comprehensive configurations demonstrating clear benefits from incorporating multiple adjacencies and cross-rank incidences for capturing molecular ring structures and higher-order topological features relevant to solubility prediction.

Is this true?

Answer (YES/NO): YES